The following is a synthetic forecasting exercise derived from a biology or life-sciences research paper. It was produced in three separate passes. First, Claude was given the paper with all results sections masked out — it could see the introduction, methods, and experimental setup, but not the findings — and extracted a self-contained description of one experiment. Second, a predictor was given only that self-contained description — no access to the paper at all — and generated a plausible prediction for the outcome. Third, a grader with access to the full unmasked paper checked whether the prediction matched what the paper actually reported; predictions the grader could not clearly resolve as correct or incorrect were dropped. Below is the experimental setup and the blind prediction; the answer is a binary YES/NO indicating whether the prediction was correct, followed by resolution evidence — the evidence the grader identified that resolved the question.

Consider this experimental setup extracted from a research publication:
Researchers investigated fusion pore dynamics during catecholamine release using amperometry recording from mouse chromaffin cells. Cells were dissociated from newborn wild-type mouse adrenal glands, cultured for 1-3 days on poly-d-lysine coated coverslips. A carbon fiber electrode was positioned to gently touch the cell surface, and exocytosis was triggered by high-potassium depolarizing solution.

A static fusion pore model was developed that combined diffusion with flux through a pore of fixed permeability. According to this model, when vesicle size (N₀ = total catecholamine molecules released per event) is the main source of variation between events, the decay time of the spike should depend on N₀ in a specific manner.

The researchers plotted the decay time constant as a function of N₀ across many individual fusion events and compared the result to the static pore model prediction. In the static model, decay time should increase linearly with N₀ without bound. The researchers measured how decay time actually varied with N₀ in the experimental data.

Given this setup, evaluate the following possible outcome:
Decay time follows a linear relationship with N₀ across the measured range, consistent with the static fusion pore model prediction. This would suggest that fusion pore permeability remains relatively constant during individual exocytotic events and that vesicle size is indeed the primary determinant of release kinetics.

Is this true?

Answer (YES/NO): NO